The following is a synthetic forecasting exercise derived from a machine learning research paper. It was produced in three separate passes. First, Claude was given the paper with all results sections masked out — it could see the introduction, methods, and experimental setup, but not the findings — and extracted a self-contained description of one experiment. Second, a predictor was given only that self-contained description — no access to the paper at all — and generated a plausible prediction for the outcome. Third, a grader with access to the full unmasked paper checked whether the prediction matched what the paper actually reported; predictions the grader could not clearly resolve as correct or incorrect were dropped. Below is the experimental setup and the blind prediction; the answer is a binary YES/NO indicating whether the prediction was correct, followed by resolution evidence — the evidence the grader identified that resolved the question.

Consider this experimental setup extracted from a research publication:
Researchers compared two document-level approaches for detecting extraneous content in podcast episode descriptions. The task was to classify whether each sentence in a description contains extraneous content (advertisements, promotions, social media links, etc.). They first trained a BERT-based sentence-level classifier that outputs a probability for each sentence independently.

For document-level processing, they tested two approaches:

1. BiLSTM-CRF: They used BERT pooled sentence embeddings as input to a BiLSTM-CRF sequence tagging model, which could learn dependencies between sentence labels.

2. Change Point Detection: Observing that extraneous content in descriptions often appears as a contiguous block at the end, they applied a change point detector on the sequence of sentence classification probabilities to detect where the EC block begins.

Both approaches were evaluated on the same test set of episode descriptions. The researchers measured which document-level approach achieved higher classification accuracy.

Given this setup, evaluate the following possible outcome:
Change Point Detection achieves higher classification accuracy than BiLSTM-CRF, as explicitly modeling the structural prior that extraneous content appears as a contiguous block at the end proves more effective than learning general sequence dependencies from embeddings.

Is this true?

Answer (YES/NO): YES